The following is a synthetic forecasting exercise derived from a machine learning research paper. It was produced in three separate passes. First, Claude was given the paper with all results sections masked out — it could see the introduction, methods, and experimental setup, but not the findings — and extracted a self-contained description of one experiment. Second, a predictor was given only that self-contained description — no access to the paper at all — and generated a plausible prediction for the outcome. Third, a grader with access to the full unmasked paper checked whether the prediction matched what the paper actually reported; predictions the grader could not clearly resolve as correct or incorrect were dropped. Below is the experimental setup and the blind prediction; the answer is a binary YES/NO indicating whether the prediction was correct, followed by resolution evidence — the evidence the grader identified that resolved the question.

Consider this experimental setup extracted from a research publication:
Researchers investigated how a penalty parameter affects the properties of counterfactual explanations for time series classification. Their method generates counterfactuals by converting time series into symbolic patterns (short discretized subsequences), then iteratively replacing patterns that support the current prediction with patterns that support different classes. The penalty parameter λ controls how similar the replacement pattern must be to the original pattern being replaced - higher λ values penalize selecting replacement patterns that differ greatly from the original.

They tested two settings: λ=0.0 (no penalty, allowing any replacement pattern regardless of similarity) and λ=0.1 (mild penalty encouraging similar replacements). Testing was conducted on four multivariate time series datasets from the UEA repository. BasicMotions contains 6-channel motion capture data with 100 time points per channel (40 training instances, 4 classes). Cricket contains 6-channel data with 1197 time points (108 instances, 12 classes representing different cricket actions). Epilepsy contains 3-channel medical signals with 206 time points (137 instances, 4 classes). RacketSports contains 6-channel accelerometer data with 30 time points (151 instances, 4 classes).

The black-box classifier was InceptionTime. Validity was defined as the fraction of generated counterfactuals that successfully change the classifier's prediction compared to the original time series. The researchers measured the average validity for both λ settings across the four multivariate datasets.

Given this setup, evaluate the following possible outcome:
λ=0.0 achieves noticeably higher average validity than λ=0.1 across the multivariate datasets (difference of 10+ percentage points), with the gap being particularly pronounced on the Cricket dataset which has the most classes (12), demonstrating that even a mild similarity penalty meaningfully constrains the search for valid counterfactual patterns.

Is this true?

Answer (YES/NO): NO